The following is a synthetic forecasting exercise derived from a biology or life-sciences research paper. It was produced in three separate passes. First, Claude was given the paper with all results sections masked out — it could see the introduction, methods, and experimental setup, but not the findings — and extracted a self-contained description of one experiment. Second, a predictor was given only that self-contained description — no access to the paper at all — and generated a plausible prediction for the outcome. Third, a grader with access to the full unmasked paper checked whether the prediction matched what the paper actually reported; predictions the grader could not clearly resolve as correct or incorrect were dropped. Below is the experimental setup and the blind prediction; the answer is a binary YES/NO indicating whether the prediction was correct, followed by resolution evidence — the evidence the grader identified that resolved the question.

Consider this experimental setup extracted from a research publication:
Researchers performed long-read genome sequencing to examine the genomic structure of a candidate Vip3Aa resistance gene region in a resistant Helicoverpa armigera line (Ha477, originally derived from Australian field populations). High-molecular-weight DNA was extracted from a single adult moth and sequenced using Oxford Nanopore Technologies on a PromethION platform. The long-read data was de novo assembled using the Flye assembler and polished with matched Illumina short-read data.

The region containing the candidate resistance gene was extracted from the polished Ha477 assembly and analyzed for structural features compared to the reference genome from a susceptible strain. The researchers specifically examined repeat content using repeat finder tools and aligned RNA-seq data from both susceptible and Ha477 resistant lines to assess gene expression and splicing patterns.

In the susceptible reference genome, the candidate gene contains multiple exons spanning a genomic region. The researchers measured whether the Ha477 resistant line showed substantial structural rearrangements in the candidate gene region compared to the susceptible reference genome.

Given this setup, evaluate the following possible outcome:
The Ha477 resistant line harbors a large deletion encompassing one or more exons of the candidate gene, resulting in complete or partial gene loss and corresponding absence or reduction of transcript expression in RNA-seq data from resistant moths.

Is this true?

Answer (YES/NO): NO